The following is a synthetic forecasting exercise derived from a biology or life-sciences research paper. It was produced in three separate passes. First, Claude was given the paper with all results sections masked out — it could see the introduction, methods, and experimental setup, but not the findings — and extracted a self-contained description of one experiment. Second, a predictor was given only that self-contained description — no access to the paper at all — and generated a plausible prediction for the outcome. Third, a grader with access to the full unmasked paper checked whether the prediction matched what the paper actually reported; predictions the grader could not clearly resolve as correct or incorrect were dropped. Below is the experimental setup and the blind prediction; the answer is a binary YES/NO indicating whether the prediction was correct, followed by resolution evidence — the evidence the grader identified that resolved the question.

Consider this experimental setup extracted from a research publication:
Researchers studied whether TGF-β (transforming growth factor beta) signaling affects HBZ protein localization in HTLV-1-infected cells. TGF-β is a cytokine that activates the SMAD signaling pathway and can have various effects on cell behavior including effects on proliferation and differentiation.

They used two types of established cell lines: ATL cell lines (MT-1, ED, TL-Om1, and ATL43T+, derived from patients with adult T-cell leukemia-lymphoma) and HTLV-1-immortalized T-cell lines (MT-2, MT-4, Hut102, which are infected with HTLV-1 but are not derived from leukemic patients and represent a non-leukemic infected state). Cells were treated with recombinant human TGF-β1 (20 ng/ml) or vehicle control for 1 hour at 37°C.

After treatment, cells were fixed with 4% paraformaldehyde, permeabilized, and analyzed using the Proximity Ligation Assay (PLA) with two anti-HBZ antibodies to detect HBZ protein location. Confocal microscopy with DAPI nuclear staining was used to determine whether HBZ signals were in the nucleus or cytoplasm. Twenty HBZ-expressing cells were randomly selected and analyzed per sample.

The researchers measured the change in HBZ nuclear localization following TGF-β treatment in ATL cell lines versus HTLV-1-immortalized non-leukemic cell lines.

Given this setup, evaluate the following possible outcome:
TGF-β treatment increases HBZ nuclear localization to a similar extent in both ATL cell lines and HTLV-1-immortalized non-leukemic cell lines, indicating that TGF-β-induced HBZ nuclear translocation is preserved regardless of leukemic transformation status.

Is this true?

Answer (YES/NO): NO